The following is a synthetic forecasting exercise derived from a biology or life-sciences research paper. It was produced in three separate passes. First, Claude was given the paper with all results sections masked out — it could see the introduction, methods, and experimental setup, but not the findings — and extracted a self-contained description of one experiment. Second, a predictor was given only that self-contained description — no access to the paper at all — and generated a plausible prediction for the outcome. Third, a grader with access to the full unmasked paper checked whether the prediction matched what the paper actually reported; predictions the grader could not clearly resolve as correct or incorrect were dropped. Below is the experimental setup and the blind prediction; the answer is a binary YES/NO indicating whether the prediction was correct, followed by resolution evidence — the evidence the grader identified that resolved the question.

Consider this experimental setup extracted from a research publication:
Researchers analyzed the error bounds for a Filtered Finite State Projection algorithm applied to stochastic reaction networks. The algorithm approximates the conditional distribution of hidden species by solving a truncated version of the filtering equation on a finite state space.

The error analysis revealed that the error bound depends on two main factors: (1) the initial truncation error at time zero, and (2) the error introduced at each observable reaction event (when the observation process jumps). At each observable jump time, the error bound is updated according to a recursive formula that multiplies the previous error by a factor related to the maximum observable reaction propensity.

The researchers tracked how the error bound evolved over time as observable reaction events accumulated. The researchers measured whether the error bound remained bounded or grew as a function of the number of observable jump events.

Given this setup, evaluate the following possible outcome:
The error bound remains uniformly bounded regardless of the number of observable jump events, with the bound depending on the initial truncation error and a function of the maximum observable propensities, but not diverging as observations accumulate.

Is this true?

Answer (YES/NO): NO